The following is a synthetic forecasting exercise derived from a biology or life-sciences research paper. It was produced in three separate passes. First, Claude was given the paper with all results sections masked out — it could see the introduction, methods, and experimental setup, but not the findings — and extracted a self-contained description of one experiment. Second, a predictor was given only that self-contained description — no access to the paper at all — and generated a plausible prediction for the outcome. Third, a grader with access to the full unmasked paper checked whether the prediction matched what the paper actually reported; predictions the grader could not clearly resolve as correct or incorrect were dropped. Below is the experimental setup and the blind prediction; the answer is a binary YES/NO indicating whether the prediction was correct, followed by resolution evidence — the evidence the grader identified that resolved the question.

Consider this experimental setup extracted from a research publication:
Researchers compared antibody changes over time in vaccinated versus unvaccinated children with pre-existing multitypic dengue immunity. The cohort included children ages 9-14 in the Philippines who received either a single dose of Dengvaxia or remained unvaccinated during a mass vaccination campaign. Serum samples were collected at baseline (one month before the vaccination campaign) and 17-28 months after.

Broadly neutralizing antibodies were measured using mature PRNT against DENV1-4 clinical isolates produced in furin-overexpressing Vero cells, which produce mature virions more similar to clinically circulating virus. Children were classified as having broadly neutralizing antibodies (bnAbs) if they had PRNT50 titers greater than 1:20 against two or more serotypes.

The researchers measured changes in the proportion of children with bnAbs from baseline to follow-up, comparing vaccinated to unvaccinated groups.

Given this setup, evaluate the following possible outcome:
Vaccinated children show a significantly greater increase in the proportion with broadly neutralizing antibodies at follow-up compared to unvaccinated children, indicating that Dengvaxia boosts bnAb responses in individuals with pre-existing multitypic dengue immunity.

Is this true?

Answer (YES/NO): YES